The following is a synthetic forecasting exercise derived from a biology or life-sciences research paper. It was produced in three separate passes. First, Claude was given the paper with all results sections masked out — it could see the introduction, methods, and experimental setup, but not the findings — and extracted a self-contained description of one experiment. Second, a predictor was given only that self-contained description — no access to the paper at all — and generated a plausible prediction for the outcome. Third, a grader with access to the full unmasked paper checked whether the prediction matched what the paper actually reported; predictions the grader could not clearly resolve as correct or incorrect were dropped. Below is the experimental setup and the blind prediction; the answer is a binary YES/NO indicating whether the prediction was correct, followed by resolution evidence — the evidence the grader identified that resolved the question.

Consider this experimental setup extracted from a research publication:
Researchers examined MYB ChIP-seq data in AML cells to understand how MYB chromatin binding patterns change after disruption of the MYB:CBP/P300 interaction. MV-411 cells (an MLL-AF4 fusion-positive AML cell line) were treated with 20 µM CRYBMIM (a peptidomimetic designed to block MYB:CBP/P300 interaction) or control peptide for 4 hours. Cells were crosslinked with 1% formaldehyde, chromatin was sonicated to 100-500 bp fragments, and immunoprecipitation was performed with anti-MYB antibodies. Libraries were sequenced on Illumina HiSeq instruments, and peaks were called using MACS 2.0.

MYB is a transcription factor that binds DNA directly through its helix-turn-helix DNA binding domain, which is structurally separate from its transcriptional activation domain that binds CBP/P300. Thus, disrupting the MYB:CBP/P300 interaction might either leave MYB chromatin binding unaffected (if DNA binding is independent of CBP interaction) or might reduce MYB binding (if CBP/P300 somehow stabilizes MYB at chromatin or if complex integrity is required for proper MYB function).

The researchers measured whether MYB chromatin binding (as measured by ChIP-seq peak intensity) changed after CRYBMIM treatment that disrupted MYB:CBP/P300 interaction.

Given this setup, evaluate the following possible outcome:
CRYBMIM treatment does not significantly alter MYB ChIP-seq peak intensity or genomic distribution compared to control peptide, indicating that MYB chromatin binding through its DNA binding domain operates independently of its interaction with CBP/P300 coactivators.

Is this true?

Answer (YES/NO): NO